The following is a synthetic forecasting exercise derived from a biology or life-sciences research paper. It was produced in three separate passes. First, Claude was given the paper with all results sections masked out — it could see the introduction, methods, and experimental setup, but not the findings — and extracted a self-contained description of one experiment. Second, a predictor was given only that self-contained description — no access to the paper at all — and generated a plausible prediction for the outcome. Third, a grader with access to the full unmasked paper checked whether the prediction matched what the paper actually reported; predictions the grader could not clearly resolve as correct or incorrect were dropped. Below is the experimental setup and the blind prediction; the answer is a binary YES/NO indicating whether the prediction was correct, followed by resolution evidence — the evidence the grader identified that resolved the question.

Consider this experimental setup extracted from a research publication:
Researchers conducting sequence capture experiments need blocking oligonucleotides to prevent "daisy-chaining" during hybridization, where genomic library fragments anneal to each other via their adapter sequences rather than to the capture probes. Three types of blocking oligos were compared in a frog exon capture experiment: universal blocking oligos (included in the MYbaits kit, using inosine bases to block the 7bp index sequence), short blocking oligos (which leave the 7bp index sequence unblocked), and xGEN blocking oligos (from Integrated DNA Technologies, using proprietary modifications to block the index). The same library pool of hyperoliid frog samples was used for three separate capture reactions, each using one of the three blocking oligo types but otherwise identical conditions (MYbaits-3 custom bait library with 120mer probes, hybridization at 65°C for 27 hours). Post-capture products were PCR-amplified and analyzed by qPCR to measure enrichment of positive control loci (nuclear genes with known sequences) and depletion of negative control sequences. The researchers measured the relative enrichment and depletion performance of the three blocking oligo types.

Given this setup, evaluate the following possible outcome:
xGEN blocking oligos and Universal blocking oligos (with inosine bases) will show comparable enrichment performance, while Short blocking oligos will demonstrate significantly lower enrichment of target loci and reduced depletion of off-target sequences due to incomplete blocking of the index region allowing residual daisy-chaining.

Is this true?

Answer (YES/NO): NO